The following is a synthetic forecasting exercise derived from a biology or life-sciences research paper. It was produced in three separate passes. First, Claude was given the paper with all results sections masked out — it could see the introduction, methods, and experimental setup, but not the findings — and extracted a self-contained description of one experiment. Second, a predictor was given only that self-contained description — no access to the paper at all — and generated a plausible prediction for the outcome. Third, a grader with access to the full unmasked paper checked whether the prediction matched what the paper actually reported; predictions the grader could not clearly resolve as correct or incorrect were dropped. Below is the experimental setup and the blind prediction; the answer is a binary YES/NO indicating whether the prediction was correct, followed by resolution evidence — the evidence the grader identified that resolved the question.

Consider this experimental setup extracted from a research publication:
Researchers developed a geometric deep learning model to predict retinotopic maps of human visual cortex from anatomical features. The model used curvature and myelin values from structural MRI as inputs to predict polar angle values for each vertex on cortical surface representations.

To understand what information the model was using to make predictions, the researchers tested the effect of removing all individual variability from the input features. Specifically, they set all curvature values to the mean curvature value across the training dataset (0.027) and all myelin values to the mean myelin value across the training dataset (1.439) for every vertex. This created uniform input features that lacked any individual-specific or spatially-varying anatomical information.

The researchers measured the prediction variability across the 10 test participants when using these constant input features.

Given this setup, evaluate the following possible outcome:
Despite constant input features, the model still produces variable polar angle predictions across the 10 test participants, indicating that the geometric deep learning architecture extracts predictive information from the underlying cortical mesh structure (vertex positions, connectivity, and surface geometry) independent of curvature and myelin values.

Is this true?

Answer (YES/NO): NO